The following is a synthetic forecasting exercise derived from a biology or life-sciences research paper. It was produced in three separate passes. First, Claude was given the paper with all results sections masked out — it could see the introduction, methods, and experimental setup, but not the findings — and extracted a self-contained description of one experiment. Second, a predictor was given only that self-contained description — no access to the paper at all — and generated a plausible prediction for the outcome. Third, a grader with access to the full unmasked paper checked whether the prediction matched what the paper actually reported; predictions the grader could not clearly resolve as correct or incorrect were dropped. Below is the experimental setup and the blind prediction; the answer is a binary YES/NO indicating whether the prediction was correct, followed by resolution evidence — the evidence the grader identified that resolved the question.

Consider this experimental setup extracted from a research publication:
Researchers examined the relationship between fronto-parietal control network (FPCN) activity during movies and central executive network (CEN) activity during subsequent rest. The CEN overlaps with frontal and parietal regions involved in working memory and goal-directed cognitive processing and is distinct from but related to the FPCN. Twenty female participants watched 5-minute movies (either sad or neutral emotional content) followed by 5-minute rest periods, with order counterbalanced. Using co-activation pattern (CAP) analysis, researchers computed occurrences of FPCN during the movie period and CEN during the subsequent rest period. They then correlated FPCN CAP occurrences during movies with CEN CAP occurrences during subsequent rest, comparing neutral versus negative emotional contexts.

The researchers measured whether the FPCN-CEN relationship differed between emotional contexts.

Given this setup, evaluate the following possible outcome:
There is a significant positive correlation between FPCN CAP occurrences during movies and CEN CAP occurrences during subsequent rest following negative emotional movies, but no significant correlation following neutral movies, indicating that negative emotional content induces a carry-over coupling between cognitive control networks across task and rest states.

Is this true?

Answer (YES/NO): NO